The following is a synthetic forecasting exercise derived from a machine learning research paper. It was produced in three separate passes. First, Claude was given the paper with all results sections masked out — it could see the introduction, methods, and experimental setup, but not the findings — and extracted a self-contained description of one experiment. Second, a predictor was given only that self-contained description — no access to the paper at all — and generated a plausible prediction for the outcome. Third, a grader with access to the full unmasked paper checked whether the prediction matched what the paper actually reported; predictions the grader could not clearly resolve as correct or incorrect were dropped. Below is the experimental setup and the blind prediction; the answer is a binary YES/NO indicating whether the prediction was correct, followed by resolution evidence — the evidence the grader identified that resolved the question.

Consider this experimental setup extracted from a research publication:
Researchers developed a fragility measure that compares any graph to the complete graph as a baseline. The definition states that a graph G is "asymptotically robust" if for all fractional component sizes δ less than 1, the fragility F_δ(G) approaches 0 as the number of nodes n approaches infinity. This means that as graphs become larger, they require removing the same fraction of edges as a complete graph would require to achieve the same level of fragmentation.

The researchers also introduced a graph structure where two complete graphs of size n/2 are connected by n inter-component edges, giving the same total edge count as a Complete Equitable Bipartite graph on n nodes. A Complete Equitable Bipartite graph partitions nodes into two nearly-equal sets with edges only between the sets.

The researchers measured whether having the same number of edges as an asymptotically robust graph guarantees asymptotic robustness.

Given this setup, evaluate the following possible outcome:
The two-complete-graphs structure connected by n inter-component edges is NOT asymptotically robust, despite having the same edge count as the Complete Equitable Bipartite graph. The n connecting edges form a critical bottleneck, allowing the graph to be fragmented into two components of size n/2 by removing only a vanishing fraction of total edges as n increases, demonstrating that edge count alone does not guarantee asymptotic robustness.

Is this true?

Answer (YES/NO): YES